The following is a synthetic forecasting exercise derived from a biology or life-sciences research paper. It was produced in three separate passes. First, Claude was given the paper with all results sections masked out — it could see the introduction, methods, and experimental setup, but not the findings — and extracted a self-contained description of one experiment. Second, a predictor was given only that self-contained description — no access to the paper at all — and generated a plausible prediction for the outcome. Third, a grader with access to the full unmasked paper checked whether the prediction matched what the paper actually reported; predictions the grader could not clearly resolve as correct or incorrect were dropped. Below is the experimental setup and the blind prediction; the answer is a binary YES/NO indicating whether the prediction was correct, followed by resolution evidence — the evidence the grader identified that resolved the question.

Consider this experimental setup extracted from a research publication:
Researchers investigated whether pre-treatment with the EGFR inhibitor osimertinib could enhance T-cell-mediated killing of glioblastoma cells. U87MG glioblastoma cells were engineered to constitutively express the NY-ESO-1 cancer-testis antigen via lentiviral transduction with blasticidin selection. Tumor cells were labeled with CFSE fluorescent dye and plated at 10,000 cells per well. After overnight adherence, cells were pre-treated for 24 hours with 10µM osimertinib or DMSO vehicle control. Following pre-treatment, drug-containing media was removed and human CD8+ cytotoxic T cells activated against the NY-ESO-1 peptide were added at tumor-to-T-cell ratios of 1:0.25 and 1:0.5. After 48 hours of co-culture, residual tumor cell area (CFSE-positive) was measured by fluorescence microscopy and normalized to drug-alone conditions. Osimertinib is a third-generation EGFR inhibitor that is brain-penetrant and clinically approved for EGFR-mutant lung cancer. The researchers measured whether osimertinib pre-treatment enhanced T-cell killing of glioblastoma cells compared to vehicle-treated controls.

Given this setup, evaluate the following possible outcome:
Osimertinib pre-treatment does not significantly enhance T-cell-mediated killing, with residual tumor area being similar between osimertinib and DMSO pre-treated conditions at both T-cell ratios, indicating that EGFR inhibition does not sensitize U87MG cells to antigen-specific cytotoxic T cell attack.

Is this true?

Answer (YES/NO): YES